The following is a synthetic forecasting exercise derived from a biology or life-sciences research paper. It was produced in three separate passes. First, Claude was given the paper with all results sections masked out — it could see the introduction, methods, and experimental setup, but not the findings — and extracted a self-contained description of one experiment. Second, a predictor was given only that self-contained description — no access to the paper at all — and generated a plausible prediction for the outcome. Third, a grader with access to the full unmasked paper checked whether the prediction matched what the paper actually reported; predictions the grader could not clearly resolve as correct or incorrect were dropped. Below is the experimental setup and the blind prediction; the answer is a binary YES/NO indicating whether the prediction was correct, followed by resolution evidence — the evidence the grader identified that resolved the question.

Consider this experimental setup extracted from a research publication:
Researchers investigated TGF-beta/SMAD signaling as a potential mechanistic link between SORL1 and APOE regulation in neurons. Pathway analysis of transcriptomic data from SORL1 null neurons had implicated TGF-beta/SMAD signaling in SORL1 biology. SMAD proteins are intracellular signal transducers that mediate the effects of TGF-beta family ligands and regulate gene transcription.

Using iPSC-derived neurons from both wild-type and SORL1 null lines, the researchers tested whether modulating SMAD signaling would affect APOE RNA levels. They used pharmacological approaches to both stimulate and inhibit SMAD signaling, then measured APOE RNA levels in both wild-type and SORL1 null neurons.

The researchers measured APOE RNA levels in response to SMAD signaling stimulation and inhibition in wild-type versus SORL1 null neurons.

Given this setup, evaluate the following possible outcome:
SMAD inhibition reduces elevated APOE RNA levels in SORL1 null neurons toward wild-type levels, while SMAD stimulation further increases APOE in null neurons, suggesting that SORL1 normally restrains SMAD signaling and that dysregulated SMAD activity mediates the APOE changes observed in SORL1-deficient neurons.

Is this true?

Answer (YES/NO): NO